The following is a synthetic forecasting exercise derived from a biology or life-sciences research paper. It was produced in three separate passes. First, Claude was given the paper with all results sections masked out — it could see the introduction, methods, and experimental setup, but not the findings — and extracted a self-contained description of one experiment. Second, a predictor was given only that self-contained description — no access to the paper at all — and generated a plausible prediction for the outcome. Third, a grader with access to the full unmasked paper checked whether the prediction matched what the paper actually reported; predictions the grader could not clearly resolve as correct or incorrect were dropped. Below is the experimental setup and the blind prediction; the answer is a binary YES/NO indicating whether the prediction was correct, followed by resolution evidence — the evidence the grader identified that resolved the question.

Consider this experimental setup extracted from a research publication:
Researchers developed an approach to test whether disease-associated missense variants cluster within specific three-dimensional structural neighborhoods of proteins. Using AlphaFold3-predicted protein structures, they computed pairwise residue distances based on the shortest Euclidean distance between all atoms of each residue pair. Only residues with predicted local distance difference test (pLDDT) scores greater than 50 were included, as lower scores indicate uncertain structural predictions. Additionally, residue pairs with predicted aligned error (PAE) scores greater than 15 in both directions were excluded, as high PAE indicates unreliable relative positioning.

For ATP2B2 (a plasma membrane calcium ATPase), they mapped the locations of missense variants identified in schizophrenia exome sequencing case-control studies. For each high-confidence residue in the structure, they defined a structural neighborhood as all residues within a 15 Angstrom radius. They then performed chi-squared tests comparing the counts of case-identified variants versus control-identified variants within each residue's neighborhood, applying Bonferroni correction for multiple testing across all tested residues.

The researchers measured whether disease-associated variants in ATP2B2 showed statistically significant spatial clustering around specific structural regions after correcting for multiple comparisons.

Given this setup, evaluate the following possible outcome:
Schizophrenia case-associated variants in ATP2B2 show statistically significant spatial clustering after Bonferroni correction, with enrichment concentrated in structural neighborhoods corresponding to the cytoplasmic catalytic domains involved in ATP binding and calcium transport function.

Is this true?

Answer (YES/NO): NO